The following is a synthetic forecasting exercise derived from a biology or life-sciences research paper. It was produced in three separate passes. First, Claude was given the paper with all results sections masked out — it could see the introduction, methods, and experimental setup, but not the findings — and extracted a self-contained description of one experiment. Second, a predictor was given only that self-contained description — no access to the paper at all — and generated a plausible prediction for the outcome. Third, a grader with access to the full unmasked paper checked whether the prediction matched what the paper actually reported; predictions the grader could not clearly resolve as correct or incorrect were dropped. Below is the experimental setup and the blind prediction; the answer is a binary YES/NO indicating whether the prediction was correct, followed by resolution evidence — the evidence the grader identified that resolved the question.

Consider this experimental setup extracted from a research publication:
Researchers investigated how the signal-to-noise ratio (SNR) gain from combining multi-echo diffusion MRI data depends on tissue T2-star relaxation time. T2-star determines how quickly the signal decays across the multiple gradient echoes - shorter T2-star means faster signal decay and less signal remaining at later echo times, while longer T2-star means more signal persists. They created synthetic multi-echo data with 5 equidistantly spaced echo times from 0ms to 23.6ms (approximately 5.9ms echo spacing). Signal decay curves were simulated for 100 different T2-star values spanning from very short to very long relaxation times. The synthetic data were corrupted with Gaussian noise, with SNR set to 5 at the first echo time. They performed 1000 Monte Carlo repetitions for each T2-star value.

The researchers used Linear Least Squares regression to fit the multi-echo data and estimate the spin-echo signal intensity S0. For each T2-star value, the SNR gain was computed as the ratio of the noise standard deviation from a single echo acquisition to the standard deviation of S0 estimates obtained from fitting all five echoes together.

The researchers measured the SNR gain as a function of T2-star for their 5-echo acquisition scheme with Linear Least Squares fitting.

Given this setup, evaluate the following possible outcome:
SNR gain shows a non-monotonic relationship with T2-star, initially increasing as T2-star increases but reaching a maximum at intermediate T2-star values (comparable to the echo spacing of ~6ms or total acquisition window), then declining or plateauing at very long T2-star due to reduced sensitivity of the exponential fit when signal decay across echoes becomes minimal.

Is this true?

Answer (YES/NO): NO